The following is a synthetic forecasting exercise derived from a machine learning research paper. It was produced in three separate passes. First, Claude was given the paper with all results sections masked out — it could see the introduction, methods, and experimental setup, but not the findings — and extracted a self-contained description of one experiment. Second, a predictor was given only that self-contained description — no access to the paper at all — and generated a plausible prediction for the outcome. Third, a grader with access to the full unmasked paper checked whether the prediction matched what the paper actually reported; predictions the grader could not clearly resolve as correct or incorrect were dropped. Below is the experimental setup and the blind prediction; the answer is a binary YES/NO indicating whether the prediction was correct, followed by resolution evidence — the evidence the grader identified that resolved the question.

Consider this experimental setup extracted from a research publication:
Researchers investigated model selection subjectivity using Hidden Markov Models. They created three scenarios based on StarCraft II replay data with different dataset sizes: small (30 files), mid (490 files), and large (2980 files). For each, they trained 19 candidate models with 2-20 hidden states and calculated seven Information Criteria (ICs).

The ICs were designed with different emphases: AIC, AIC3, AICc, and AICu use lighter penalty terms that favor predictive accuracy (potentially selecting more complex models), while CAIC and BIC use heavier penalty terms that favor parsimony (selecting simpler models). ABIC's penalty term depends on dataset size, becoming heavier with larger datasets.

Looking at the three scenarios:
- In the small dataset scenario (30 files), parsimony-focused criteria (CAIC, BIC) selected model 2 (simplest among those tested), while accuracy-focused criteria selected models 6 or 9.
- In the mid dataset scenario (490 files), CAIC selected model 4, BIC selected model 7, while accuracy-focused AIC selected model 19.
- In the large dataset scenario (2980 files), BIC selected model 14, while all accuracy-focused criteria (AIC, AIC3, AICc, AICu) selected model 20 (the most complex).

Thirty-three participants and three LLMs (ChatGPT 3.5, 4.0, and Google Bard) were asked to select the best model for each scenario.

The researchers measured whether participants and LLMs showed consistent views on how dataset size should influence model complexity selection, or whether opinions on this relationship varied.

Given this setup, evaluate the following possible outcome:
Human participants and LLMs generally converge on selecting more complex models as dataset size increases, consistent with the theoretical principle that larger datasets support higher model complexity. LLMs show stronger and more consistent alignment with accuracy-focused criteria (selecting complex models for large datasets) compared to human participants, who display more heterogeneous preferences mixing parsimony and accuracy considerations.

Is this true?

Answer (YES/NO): NO